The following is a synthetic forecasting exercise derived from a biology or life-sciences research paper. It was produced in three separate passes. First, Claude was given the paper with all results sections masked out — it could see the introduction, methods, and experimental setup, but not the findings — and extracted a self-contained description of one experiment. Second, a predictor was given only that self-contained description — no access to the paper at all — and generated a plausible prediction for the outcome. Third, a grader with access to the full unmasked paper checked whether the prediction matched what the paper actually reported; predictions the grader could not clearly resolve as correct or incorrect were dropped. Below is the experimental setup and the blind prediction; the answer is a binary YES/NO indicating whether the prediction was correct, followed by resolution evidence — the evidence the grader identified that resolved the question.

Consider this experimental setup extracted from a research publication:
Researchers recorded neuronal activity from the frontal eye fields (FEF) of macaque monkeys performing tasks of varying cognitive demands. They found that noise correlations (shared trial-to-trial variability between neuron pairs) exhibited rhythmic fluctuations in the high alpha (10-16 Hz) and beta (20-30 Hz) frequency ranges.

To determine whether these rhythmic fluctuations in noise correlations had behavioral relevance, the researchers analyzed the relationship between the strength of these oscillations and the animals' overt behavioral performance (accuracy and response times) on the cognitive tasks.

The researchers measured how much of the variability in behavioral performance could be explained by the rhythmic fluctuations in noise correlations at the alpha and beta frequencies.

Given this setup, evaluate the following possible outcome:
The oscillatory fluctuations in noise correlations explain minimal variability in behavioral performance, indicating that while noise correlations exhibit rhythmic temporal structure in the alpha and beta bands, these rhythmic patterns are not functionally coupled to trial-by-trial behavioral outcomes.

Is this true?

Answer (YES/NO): NO